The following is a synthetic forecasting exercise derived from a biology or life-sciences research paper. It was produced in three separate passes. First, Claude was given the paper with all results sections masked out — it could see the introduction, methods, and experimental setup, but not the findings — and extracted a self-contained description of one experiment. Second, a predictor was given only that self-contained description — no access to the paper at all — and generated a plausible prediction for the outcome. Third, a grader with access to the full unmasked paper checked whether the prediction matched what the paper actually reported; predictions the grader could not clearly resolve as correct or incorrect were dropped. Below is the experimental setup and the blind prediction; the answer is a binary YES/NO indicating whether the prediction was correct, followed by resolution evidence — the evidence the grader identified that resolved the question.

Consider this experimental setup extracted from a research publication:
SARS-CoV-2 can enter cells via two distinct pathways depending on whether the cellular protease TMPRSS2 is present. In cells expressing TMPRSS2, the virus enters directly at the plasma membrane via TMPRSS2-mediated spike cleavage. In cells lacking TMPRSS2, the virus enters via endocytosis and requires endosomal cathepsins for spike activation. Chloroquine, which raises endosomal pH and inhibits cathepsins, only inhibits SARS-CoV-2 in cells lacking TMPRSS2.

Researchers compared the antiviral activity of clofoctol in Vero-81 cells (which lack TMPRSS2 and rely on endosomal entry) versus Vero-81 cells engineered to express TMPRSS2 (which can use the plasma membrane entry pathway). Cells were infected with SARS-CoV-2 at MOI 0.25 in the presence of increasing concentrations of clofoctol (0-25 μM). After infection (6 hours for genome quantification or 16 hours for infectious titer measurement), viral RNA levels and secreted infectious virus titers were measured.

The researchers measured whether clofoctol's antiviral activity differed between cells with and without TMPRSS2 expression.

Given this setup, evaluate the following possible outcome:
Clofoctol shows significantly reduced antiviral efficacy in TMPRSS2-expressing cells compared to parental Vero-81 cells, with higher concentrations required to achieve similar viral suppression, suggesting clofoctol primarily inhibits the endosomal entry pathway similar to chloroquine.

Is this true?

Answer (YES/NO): NO